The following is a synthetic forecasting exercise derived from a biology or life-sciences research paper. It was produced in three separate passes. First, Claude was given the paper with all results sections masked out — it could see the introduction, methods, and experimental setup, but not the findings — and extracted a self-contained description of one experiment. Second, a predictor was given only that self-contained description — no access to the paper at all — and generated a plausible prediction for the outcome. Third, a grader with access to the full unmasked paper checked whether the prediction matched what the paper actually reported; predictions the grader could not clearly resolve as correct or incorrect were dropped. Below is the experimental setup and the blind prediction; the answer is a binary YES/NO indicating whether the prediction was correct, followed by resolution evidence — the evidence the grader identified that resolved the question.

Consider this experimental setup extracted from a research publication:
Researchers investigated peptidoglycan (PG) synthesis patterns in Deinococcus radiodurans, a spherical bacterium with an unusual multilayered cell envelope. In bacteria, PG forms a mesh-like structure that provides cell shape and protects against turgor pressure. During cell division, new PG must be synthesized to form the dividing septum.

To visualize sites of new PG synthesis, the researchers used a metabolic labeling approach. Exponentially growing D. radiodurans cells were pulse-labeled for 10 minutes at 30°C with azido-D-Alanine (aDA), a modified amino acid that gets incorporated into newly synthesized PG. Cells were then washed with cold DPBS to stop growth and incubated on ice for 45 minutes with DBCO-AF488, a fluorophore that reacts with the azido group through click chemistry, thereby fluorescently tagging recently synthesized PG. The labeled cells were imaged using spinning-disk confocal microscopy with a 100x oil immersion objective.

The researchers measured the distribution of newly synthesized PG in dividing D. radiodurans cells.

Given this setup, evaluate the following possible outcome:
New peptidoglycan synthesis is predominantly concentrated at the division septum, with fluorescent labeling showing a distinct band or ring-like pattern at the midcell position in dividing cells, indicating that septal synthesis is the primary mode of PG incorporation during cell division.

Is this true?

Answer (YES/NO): NO